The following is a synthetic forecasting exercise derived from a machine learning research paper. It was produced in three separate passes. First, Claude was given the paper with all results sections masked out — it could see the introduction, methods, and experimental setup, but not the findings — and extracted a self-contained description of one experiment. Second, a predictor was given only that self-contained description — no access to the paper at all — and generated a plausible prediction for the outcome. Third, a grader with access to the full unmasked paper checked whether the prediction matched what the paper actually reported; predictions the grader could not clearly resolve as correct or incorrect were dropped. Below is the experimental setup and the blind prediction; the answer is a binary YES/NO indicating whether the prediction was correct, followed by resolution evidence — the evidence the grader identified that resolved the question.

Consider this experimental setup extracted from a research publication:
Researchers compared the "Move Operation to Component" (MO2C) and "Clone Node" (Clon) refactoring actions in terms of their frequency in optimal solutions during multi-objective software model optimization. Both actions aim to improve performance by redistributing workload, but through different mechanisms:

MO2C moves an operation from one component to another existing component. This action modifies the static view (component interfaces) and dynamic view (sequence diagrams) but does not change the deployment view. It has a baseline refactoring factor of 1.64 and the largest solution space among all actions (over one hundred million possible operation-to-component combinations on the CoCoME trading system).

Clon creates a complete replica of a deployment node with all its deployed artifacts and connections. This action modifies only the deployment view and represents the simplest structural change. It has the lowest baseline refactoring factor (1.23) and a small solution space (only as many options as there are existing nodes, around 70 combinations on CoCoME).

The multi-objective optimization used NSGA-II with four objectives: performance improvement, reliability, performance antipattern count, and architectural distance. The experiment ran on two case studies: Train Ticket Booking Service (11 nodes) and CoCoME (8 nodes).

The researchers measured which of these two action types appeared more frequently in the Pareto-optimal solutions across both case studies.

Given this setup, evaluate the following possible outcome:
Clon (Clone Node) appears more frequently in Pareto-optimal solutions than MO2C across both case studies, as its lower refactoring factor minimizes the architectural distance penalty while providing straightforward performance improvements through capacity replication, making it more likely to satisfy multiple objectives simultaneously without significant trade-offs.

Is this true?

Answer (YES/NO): YES